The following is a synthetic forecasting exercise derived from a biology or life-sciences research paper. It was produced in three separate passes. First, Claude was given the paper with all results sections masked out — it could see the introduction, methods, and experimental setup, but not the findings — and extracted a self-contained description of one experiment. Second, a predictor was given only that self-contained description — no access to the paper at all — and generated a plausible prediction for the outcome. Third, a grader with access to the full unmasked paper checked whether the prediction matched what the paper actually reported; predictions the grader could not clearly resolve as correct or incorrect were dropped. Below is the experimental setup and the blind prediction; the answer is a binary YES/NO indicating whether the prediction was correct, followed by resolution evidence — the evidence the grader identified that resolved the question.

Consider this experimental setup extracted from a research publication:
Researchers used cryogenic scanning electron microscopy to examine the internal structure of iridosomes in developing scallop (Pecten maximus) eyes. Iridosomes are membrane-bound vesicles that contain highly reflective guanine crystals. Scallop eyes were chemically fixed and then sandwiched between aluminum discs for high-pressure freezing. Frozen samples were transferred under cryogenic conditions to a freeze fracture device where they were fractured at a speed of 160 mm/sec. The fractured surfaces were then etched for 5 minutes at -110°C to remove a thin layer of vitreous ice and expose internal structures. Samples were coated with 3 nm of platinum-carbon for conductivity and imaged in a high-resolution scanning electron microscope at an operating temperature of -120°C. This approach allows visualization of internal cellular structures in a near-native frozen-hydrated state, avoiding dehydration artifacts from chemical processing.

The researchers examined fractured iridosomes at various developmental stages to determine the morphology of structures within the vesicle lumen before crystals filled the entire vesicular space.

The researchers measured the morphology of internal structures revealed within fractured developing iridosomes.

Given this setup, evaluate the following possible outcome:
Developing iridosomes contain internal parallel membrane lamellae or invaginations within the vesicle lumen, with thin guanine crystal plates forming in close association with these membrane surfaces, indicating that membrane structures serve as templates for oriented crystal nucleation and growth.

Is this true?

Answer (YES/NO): NO